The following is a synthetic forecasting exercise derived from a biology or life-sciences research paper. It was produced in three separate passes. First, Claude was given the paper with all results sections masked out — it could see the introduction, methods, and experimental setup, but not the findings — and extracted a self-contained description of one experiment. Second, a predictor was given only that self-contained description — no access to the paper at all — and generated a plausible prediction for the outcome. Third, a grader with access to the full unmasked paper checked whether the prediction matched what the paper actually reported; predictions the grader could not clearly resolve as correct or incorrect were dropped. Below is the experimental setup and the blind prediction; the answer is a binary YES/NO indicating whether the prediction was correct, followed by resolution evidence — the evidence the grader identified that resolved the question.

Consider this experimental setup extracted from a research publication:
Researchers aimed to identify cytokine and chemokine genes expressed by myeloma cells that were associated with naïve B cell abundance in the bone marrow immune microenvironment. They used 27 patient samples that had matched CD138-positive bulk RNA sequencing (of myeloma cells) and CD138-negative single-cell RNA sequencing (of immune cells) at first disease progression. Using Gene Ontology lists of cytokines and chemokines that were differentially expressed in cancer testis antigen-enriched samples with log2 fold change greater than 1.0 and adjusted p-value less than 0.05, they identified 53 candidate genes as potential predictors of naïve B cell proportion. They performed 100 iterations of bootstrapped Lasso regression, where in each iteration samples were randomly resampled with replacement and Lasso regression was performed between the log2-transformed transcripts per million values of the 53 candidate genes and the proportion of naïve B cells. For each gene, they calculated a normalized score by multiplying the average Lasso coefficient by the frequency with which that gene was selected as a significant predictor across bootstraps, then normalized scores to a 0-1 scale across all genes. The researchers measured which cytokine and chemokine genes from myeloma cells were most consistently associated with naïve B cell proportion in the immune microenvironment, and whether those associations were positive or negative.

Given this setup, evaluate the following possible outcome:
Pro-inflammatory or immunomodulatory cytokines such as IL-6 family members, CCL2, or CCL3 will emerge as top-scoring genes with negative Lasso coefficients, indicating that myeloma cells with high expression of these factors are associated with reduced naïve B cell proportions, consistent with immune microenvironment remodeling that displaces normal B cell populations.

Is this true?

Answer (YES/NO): NO